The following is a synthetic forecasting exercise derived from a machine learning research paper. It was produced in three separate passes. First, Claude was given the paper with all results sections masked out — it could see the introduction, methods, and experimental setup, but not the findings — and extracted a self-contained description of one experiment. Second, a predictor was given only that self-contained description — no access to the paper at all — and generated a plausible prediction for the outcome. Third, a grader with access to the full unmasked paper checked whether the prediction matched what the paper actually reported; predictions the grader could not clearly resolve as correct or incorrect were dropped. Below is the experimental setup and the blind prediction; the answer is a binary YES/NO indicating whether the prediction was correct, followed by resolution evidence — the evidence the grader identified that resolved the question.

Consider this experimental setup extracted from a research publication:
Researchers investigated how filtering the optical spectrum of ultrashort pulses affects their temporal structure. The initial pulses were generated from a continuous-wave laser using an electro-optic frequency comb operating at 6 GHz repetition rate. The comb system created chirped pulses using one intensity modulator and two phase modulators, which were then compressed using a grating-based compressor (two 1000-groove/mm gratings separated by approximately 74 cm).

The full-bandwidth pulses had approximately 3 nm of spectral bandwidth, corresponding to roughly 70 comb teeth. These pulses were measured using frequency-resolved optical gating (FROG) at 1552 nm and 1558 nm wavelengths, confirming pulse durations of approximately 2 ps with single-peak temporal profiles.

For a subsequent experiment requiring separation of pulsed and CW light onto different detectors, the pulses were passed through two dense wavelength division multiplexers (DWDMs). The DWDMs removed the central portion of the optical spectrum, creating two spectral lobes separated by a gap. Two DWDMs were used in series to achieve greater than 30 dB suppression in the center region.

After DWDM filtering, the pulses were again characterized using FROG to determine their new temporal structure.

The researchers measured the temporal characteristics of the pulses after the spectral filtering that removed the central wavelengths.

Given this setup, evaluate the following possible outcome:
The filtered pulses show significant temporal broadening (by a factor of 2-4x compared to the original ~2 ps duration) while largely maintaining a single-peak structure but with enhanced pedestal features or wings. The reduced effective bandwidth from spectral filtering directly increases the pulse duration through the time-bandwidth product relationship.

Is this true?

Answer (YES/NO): NO